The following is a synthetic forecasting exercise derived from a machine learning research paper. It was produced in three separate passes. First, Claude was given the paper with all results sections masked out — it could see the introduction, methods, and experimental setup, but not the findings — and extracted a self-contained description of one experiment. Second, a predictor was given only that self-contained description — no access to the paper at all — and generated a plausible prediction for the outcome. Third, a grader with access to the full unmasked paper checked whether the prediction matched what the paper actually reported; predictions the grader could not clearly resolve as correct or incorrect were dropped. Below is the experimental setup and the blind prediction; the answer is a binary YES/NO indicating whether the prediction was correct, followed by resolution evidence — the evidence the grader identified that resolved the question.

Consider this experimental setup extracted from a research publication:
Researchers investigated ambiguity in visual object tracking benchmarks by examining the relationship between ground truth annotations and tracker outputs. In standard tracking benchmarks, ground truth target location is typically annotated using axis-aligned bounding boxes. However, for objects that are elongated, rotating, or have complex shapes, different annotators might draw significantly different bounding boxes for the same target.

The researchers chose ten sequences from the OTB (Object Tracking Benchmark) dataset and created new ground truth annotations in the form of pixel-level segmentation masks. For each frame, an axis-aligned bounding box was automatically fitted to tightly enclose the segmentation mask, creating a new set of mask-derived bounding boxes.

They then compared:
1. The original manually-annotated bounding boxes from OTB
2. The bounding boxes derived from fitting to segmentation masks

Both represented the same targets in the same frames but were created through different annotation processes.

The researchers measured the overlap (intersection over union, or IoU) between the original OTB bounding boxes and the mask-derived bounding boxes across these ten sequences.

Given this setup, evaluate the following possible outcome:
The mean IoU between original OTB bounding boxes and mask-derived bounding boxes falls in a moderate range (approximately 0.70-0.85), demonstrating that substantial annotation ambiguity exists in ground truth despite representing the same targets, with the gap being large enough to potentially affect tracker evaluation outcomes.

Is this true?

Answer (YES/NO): NO